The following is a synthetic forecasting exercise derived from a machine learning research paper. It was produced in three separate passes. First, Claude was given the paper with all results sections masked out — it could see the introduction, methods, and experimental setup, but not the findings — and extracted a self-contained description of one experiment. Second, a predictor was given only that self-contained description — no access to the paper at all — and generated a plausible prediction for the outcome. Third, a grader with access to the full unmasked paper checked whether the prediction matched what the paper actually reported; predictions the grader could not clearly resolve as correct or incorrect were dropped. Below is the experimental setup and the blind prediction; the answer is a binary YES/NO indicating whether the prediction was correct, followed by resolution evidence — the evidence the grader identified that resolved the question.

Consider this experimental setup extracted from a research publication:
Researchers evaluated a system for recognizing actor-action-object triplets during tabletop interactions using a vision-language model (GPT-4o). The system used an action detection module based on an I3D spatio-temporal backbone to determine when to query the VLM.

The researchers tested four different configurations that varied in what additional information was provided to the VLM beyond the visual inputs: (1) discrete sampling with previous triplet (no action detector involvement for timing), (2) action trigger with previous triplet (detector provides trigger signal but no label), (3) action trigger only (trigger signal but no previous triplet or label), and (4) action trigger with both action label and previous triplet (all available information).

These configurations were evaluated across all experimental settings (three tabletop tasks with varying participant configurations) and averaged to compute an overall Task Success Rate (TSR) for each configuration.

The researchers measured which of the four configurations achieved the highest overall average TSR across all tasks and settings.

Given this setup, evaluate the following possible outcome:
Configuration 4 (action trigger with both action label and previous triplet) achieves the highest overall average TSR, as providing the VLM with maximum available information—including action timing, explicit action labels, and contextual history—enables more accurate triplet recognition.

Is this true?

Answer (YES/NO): NO